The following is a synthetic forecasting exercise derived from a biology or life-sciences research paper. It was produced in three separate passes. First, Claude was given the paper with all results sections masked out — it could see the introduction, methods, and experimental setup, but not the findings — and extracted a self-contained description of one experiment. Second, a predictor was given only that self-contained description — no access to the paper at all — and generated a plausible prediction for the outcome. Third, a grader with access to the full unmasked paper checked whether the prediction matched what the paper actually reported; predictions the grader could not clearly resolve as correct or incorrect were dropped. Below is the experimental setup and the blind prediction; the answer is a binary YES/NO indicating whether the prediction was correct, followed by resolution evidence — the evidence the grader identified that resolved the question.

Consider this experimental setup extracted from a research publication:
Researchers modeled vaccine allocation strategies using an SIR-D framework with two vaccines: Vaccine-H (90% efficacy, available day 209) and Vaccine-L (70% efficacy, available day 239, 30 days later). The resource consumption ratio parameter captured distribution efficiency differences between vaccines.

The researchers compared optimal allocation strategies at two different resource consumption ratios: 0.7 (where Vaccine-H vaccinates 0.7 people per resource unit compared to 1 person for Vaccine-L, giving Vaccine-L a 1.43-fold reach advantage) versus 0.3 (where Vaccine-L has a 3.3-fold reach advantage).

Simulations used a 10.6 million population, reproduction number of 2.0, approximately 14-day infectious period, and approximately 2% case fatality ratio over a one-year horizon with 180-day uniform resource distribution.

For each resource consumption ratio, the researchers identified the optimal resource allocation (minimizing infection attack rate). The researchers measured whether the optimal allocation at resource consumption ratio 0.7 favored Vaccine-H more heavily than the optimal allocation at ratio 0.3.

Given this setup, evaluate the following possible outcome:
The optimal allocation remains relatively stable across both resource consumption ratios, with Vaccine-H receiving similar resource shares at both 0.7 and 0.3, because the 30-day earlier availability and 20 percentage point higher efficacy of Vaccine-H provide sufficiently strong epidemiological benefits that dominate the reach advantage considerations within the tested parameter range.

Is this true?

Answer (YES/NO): NO